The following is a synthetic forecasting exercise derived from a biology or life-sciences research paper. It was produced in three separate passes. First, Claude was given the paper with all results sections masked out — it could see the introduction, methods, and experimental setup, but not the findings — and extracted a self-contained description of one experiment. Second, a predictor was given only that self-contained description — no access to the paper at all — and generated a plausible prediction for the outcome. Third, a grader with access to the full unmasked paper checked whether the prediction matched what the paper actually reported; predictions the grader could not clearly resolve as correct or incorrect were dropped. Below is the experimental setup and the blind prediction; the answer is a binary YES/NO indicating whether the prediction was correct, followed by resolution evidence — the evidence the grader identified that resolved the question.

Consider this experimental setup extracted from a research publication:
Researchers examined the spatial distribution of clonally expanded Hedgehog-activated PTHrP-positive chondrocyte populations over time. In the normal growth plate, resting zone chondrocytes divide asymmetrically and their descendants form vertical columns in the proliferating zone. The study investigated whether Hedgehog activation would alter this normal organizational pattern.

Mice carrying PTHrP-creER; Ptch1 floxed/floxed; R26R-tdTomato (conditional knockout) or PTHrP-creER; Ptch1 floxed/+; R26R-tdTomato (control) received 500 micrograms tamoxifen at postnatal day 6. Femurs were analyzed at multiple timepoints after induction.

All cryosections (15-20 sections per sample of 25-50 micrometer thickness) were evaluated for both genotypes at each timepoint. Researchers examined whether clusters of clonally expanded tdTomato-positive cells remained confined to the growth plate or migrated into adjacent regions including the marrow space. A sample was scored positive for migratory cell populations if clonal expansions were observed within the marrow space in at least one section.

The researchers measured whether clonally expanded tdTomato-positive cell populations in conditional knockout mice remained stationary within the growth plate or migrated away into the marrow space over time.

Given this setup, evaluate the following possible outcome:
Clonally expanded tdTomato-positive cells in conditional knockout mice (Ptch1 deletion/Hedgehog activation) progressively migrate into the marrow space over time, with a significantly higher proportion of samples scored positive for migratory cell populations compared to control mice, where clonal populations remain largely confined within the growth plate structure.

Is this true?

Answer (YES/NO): YES